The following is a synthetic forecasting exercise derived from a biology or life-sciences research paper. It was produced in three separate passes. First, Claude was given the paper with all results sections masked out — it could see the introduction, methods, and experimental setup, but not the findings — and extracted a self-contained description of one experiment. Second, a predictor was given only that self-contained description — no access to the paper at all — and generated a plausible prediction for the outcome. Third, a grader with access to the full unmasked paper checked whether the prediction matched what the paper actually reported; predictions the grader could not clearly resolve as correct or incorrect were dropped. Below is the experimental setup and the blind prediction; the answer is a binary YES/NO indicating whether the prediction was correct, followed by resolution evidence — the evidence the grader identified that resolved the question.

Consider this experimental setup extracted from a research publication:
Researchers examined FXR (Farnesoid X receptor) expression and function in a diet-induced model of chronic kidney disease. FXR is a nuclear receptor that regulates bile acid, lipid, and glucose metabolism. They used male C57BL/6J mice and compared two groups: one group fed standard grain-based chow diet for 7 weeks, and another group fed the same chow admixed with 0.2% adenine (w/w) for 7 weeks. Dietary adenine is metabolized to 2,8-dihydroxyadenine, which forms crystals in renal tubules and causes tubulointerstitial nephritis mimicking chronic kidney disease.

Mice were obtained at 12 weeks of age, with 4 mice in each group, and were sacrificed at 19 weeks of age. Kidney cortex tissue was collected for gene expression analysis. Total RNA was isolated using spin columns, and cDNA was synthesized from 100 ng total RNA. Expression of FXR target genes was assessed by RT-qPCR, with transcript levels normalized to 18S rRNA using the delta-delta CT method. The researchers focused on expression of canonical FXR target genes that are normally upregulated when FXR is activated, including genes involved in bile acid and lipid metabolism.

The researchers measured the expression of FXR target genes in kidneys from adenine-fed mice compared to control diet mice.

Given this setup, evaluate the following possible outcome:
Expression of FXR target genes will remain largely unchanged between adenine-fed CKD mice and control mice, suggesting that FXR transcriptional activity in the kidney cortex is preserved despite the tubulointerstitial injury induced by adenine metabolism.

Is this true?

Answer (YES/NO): NO